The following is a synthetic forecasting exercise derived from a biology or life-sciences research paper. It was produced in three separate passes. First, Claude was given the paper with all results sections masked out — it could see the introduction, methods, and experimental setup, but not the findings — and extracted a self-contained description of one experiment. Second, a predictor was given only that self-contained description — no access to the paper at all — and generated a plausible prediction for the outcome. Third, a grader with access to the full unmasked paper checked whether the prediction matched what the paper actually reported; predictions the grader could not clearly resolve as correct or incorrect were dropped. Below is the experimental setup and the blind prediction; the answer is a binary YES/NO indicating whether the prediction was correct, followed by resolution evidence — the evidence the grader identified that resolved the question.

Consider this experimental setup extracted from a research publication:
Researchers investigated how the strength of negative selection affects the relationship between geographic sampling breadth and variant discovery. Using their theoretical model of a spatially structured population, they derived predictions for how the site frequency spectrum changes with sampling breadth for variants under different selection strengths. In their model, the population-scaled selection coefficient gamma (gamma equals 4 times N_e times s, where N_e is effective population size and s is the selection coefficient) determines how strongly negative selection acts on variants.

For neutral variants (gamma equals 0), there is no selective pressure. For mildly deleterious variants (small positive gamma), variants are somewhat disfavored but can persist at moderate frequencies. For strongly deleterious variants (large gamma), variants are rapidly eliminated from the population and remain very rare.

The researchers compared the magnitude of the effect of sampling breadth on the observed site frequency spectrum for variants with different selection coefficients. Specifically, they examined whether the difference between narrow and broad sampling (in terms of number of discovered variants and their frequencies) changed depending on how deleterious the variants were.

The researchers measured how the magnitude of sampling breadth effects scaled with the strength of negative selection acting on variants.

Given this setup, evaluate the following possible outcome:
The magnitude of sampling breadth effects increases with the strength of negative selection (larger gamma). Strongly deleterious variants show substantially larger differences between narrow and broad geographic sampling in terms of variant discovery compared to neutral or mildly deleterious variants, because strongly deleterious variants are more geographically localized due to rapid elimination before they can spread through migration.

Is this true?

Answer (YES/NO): YES